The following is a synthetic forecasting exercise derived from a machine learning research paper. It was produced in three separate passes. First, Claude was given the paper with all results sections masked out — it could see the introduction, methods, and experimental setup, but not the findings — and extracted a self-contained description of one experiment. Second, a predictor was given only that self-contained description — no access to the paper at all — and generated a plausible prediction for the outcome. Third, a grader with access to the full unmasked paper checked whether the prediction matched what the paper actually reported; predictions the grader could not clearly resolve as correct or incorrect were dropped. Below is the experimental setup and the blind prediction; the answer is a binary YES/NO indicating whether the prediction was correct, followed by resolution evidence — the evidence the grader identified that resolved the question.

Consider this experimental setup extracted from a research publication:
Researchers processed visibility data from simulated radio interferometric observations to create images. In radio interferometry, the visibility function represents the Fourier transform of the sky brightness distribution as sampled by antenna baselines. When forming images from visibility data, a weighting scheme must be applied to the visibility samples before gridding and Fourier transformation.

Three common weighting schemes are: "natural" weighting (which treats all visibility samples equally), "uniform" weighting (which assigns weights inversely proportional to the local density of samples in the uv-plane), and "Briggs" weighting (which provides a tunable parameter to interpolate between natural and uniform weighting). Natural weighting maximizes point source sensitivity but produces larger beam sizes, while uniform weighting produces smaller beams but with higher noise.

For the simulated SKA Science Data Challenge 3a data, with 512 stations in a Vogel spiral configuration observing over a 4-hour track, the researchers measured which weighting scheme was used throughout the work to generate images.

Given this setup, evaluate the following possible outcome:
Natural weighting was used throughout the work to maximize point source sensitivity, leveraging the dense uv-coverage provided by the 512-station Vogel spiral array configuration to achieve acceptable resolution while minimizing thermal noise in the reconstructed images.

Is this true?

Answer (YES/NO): YES